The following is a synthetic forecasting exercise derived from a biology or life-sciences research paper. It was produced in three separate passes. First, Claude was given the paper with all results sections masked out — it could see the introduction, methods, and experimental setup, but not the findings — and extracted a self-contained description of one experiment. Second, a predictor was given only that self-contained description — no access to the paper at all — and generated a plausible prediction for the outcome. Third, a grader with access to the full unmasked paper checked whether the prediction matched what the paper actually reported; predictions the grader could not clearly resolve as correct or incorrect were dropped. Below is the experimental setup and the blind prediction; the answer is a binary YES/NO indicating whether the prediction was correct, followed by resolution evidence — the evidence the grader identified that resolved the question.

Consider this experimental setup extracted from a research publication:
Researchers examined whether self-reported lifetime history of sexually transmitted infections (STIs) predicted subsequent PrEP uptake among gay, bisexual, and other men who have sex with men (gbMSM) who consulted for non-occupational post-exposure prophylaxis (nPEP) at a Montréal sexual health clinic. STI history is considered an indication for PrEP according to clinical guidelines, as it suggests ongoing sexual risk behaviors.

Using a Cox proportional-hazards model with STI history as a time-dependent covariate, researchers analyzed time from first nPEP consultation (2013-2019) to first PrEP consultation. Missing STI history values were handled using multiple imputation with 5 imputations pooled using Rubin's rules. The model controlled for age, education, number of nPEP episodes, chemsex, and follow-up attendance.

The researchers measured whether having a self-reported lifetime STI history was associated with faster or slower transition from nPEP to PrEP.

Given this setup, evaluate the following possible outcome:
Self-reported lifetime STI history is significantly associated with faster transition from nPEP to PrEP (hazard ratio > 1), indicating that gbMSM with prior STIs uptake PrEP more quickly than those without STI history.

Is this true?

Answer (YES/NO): YES